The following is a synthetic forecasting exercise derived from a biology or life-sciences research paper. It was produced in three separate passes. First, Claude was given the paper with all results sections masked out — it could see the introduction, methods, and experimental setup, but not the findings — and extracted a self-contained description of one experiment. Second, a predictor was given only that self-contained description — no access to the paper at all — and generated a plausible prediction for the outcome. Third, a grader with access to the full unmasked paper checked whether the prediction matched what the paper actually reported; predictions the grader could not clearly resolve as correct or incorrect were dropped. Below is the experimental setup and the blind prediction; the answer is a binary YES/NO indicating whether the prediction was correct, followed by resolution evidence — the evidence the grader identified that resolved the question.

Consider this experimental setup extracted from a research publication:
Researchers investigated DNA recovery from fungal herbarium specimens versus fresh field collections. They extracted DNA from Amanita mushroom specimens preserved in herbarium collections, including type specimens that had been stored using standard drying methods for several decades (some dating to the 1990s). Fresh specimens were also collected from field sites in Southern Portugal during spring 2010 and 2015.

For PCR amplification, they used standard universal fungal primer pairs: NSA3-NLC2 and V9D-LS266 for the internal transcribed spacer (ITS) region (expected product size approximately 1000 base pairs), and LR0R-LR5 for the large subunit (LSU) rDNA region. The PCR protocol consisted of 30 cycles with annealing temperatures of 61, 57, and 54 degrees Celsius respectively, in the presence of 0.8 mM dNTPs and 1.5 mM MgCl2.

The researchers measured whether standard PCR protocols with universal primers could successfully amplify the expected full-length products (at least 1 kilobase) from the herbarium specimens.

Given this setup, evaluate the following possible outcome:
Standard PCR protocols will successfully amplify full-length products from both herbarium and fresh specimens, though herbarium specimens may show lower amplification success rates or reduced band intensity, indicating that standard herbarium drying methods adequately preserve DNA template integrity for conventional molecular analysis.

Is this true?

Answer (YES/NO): NO